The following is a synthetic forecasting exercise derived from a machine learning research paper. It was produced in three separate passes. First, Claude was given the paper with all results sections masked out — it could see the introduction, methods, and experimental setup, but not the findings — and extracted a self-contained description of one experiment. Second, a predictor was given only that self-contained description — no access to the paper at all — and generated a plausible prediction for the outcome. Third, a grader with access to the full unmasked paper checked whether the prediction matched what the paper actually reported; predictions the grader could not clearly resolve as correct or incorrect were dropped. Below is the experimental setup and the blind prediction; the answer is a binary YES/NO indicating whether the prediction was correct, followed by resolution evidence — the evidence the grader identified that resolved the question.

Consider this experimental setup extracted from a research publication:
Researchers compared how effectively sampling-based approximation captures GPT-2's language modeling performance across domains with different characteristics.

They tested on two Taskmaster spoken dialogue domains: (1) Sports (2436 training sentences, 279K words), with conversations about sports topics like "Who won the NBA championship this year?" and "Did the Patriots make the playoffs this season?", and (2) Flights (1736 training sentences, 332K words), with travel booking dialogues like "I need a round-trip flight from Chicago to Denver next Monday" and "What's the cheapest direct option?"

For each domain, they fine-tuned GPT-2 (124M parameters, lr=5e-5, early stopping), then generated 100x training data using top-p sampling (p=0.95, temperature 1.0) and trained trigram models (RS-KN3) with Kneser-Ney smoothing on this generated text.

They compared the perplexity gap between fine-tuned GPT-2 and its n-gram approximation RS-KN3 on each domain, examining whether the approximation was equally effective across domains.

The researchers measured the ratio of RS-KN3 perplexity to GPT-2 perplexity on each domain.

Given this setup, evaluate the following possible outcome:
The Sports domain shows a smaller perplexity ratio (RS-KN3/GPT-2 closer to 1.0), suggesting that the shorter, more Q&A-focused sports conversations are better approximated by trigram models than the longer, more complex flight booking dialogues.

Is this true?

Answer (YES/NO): YES